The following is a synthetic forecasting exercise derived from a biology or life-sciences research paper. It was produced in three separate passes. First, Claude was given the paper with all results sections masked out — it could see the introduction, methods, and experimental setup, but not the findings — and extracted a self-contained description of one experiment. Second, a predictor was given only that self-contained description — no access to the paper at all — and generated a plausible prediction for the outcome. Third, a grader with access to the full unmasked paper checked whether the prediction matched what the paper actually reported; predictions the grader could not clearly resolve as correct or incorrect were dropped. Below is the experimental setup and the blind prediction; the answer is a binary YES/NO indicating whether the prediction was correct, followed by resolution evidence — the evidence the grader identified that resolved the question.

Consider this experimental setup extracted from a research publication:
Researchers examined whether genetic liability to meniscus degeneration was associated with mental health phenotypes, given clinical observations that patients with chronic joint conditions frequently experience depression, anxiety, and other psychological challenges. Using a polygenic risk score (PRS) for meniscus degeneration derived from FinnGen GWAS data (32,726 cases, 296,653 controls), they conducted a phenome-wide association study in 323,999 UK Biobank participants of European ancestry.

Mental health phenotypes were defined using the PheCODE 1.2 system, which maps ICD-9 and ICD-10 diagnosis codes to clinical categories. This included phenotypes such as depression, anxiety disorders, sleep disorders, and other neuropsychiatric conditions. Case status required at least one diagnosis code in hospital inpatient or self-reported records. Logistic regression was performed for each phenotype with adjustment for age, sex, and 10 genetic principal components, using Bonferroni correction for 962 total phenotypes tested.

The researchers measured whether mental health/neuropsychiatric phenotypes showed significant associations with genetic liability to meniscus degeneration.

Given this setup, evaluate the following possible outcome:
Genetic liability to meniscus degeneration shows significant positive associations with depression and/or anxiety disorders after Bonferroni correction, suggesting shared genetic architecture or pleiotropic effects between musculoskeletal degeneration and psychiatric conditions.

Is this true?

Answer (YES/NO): YES